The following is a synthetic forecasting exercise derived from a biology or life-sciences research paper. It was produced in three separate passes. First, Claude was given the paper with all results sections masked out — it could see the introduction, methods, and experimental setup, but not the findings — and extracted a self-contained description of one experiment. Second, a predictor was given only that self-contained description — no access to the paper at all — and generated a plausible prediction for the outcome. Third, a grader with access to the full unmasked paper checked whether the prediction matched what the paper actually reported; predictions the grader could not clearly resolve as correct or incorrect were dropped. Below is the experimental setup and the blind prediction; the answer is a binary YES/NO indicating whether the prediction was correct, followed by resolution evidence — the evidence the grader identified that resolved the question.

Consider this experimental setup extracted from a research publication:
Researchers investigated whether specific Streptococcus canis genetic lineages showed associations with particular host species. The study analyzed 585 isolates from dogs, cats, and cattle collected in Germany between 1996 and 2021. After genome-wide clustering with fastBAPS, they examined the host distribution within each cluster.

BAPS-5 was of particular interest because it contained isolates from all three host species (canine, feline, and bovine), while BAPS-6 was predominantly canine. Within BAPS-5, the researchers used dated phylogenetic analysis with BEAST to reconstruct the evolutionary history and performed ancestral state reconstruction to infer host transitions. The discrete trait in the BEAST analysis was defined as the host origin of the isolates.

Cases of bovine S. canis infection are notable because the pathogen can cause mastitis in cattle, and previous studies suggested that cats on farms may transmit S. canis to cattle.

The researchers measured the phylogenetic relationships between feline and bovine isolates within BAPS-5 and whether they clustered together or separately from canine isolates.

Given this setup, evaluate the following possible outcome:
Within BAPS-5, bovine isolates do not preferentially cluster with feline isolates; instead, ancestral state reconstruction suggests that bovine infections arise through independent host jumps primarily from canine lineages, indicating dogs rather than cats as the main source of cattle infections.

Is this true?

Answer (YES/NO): NO